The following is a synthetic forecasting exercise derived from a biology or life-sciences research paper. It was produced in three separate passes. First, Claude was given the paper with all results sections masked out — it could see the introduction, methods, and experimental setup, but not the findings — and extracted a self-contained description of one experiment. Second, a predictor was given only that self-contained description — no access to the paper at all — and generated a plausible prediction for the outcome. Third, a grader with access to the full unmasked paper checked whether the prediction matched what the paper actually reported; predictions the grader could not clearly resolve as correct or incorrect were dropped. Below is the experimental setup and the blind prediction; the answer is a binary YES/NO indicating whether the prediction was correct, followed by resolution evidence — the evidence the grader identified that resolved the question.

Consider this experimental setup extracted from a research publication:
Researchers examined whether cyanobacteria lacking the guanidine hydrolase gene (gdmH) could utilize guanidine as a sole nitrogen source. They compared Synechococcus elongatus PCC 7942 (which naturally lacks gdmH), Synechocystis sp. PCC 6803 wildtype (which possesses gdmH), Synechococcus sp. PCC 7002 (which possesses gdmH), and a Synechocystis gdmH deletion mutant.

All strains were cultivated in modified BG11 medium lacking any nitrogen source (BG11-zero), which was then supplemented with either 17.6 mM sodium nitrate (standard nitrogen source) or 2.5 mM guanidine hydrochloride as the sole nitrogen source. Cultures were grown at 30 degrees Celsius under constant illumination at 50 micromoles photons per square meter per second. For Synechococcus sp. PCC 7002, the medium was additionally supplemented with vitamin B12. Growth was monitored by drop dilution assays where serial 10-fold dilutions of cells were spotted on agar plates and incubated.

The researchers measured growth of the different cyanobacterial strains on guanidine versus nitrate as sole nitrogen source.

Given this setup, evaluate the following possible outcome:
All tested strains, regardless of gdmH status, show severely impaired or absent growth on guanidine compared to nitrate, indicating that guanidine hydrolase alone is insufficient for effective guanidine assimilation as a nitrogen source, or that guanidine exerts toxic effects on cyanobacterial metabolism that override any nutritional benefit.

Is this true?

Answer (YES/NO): NO